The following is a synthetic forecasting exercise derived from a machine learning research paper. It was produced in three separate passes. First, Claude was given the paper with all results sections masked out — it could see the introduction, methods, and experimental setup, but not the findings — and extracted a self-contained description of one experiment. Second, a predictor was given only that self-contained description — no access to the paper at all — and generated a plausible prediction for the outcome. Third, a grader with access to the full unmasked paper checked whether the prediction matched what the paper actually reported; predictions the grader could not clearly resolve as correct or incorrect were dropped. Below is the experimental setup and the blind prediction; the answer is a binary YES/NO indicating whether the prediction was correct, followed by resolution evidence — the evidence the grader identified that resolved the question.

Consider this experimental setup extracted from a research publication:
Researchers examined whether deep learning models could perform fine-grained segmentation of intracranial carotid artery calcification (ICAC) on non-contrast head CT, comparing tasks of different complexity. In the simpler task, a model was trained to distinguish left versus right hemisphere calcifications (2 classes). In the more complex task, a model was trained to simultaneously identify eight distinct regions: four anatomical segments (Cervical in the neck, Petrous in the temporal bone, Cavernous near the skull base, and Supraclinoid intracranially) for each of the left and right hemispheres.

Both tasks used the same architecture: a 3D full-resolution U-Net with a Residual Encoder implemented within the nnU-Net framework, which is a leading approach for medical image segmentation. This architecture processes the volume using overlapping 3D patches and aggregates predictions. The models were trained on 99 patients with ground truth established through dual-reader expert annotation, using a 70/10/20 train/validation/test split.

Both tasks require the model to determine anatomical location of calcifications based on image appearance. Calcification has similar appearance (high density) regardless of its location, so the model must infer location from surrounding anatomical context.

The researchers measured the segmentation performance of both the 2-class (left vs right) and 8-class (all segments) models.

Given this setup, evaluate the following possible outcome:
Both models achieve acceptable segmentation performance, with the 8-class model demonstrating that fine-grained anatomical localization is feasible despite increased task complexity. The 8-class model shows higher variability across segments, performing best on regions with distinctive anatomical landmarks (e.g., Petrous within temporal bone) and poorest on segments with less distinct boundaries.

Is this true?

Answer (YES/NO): NO